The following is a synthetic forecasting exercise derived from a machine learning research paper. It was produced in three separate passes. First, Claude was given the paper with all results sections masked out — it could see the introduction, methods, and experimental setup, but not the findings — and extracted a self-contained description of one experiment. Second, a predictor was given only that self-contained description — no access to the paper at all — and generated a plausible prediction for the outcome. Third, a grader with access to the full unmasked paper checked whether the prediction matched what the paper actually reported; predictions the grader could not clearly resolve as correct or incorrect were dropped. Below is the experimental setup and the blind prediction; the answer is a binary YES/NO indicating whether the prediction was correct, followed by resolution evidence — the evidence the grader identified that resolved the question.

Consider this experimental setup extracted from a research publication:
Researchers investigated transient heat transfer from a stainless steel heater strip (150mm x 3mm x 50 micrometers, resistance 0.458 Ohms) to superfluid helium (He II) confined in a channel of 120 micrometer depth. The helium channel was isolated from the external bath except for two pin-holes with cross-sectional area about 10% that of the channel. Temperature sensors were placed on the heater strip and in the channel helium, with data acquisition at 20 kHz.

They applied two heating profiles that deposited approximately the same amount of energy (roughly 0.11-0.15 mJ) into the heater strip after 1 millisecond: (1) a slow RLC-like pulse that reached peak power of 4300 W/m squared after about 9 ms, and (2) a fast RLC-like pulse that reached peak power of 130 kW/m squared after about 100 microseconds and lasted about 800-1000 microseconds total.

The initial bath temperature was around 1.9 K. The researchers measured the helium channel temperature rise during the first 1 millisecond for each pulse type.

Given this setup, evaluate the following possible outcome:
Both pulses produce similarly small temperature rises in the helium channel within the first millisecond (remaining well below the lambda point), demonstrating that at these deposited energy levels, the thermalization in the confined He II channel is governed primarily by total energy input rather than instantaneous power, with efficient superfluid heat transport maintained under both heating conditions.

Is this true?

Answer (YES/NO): NO